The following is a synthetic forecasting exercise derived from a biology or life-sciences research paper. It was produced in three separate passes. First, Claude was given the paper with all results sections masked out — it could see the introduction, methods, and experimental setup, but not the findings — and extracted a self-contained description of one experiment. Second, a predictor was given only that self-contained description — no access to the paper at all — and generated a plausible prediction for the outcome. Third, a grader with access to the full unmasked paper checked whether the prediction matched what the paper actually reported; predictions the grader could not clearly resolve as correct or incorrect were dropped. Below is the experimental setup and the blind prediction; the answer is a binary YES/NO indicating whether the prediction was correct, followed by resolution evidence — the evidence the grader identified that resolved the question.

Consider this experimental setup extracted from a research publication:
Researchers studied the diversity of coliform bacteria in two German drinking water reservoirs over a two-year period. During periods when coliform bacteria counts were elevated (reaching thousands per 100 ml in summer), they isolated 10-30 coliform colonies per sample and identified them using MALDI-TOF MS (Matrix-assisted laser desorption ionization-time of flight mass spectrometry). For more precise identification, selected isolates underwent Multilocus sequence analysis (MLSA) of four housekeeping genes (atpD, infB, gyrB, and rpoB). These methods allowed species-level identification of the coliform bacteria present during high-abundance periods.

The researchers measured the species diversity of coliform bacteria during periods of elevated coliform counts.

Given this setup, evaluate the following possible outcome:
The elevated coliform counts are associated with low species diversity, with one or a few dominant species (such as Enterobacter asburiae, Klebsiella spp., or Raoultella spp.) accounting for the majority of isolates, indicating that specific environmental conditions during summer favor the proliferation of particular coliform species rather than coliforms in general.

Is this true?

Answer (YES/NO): NO